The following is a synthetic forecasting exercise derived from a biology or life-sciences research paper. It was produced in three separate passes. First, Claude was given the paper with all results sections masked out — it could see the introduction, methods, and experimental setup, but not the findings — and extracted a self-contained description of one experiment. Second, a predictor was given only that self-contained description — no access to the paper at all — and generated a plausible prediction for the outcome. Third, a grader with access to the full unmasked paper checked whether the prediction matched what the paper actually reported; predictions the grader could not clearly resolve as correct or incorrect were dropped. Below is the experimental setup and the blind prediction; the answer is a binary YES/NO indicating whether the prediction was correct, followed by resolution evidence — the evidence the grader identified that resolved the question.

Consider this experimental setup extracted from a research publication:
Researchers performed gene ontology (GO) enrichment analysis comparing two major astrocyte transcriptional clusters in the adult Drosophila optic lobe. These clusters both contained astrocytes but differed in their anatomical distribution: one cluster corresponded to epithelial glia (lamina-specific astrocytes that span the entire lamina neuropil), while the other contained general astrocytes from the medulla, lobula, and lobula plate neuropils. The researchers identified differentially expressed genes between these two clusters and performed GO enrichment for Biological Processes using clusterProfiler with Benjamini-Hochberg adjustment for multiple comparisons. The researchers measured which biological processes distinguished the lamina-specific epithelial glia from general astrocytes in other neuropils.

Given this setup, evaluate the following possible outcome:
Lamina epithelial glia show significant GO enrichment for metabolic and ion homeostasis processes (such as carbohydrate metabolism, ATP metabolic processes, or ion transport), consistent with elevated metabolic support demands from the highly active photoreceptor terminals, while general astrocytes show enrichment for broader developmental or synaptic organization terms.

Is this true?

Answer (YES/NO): NO